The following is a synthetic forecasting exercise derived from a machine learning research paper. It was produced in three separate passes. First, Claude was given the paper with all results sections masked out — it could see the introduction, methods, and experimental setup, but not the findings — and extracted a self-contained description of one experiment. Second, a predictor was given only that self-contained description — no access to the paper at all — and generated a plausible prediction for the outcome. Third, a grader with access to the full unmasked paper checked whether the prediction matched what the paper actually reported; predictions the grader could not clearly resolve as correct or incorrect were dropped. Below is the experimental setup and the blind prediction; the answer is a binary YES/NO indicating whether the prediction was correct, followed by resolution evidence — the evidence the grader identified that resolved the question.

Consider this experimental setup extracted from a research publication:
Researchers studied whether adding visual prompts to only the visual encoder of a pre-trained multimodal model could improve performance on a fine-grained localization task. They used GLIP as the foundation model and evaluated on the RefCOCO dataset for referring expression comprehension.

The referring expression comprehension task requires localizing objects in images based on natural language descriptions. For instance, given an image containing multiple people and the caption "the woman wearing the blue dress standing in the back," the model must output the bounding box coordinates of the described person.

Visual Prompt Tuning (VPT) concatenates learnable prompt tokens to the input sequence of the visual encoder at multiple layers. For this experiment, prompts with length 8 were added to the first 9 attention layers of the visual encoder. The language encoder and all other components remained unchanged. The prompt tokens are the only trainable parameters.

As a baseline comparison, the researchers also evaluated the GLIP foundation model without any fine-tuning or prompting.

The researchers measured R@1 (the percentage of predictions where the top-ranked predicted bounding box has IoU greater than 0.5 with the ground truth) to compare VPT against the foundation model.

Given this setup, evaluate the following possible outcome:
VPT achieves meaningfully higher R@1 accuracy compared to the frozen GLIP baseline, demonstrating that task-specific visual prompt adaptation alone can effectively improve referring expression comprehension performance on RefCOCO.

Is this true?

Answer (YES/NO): NO